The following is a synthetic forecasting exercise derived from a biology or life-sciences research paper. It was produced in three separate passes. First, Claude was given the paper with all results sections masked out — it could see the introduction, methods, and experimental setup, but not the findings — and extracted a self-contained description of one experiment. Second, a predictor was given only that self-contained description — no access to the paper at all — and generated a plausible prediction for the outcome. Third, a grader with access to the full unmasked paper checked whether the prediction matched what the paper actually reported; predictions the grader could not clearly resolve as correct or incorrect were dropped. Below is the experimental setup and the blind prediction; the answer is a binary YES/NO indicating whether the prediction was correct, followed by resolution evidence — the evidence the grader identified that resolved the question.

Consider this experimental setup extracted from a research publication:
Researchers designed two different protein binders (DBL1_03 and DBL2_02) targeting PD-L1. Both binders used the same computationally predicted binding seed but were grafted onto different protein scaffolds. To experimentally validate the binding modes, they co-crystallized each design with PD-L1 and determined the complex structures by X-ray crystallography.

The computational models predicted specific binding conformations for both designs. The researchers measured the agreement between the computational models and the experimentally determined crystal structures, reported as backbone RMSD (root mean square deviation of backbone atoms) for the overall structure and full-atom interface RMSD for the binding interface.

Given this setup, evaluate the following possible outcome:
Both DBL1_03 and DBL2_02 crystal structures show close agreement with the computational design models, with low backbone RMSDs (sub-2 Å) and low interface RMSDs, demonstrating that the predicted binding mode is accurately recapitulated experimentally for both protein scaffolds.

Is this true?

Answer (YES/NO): NO